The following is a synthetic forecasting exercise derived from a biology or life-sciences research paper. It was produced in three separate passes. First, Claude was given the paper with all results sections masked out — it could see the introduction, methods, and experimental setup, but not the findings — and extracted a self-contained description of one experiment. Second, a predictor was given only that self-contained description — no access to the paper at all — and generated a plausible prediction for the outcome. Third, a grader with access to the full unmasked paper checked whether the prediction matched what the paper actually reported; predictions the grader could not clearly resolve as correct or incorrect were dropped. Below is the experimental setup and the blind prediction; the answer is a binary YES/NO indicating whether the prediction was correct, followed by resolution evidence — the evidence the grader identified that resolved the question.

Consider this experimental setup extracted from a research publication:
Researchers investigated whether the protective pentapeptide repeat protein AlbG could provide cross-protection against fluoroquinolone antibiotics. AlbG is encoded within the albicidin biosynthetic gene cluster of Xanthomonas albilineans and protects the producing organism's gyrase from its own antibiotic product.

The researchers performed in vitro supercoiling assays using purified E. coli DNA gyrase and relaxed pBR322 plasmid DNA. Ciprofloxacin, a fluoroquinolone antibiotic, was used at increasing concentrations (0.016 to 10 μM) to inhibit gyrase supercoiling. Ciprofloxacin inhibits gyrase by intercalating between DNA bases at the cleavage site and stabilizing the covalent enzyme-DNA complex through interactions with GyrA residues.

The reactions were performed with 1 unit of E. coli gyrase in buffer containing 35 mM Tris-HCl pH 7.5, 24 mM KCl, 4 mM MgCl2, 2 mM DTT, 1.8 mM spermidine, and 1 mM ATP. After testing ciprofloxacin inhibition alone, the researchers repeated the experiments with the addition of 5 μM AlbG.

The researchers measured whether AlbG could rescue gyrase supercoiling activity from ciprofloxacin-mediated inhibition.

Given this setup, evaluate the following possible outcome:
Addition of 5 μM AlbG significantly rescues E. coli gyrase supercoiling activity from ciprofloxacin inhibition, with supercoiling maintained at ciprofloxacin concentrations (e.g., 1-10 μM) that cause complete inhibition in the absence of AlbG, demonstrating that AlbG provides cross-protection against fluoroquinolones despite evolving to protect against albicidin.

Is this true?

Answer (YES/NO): NO